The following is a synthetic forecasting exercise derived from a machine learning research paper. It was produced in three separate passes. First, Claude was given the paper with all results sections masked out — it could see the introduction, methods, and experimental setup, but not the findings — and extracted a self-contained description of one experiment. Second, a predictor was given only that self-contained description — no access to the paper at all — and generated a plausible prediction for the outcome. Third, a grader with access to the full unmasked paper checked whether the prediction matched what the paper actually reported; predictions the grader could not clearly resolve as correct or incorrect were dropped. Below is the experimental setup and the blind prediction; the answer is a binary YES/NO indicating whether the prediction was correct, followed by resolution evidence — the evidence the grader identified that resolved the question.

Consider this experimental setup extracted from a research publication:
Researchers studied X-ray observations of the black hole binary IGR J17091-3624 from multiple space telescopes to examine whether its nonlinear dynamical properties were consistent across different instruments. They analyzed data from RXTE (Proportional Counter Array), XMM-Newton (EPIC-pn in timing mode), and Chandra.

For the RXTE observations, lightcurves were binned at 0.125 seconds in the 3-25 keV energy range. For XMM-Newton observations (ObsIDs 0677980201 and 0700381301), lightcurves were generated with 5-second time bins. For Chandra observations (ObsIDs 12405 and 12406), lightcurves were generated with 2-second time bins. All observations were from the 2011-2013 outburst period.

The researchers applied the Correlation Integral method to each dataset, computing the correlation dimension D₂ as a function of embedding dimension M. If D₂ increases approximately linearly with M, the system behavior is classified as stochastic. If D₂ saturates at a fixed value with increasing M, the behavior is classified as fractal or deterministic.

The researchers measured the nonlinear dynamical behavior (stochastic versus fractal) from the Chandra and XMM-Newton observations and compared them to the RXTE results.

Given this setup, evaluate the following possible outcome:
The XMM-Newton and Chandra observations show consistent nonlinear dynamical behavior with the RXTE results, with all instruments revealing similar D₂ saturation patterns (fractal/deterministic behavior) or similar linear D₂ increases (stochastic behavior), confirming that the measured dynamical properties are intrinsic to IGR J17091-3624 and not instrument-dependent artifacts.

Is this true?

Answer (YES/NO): NO